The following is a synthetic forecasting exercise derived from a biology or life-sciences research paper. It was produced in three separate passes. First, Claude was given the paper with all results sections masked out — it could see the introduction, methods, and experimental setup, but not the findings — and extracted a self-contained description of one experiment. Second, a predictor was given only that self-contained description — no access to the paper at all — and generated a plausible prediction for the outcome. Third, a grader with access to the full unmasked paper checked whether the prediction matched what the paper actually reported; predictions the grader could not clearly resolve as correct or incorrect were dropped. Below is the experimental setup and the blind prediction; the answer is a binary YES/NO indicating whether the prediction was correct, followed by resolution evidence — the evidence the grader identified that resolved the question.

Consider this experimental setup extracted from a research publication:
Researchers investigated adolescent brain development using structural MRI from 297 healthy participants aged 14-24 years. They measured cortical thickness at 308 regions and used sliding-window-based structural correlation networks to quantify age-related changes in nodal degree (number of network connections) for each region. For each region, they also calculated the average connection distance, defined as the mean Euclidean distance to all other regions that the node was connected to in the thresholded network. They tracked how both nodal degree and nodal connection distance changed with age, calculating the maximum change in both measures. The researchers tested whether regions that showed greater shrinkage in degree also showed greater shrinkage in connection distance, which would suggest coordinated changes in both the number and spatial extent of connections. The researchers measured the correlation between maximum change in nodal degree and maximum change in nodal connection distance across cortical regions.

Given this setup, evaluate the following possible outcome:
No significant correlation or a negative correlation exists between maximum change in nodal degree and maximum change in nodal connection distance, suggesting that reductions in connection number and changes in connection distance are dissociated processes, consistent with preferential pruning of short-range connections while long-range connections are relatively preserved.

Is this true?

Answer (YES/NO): NO